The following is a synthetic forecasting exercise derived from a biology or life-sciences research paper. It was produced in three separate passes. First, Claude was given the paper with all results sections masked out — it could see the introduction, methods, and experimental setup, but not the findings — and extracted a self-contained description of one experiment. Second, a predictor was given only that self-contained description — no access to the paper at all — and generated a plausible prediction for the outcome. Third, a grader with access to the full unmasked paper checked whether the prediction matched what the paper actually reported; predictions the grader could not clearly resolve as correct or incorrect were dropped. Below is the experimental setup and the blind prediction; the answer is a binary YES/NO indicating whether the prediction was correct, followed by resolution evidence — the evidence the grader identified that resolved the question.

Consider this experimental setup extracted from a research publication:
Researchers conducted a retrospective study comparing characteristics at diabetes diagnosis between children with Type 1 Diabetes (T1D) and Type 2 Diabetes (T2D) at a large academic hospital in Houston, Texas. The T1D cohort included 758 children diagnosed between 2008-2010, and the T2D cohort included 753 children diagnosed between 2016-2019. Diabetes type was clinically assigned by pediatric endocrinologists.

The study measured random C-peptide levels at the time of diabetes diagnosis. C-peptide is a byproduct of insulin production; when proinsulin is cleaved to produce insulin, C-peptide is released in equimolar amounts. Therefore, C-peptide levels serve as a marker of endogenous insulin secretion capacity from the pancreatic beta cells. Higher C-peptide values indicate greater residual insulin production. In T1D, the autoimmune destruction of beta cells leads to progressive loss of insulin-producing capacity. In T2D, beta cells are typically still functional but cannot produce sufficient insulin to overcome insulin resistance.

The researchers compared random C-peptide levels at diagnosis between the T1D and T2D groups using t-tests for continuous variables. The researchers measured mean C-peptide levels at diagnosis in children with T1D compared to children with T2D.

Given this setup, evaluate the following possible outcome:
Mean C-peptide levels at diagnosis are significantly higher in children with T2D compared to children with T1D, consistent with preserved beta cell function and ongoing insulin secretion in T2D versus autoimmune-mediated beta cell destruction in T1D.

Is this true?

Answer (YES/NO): YES